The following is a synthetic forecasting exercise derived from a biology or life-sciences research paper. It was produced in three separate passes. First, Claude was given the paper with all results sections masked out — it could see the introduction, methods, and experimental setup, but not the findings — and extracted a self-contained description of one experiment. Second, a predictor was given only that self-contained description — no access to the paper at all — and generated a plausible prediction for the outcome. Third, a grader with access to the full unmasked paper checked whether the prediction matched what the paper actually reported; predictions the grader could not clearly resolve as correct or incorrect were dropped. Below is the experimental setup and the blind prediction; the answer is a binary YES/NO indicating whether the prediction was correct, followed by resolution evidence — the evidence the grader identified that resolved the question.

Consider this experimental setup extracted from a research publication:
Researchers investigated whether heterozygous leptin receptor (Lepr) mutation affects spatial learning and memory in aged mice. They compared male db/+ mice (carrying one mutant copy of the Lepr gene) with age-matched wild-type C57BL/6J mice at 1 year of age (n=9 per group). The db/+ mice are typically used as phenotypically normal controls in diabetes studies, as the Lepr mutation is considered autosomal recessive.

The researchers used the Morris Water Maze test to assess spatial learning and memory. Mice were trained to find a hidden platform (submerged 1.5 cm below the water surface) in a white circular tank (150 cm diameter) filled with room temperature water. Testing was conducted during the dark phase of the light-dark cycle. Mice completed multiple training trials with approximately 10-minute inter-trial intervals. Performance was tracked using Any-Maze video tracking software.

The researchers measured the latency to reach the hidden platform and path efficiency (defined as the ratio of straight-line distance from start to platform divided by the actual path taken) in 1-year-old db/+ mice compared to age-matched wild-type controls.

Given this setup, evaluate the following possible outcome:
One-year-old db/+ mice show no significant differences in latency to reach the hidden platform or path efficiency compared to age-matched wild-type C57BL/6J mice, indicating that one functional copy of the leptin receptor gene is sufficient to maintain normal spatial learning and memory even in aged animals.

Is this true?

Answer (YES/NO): NO